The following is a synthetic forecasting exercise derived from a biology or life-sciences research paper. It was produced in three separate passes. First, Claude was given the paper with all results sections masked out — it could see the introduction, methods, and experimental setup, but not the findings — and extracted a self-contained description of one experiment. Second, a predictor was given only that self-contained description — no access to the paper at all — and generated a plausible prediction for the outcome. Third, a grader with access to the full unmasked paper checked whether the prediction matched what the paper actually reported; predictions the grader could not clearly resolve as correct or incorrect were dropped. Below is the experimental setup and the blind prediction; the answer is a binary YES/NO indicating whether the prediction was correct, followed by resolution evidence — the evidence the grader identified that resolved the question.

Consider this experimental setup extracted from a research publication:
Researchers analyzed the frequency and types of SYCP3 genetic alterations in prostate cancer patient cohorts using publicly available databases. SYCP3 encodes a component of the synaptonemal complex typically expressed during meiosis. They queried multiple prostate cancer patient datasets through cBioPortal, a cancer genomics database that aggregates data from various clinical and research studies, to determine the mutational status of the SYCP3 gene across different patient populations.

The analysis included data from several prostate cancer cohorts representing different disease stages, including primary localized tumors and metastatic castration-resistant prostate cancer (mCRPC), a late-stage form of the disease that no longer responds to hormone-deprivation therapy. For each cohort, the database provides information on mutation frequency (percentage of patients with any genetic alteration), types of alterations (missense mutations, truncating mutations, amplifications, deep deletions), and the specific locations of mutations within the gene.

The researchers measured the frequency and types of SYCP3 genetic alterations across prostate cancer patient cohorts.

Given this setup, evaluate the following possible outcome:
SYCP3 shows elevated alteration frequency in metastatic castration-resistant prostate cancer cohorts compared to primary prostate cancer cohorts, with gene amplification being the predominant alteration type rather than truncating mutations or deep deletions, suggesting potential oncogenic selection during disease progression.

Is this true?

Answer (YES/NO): YES